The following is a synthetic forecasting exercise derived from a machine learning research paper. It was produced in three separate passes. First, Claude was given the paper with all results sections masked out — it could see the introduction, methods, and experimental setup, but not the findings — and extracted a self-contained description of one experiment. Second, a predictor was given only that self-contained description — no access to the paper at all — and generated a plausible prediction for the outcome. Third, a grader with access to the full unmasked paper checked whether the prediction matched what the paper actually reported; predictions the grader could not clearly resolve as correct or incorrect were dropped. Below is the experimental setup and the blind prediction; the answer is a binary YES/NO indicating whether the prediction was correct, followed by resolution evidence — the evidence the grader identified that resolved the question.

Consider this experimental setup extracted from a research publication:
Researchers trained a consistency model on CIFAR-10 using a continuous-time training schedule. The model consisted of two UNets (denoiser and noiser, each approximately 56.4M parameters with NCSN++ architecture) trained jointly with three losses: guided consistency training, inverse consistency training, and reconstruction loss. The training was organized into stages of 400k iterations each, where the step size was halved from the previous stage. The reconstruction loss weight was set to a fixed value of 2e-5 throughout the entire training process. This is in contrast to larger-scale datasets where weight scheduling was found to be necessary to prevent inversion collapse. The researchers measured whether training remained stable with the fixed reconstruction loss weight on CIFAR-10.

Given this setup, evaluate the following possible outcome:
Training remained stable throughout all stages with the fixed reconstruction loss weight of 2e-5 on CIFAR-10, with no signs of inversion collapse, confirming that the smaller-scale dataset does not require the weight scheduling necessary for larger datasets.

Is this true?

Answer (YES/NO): YES